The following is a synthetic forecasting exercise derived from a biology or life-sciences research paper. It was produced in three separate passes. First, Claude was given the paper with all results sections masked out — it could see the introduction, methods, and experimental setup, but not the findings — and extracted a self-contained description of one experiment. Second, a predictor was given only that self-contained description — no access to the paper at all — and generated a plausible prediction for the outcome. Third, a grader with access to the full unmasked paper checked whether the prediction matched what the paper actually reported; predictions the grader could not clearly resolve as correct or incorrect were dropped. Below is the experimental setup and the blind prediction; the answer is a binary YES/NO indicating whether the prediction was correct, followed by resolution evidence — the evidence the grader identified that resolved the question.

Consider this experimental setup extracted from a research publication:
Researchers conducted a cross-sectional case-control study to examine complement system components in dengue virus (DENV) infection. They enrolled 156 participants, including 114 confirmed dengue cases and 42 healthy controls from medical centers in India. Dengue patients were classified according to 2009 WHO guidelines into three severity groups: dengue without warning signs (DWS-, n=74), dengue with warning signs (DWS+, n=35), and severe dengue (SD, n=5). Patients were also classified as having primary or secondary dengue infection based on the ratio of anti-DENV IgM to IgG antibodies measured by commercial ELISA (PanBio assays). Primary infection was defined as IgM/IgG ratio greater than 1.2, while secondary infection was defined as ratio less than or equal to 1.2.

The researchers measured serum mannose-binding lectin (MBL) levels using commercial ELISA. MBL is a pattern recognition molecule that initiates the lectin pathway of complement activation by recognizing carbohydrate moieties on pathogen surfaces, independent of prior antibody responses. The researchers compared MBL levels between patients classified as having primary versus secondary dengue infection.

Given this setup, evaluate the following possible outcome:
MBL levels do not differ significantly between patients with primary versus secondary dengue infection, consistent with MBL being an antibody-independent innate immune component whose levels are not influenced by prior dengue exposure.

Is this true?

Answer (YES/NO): YES